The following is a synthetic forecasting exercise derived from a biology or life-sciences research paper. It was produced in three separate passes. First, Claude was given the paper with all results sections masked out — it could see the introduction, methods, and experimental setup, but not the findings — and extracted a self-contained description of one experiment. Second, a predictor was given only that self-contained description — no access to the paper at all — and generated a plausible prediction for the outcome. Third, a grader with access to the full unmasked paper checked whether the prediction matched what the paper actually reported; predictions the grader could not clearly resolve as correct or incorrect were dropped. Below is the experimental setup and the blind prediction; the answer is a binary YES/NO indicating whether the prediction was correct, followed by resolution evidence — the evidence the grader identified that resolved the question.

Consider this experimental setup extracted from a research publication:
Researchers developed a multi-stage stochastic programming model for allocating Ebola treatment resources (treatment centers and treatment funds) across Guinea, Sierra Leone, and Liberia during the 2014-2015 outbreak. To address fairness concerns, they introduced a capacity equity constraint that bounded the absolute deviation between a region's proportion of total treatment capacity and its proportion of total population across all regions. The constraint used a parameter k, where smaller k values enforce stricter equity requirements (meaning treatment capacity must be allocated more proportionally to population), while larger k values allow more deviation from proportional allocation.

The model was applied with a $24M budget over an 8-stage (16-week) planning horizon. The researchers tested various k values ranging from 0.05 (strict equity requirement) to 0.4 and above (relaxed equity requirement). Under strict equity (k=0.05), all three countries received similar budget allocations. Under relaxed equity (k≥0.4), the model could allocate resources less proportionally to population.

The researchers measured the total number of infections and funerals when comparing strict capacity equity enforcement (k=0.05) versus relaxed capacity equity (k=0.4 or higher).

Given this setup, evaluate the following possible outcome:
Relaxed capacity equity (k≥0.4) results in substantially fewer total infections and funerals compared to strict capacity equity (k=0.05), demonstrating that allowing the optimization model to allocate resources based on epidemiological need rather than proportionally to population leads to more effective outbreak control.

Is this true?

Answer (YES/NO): YES